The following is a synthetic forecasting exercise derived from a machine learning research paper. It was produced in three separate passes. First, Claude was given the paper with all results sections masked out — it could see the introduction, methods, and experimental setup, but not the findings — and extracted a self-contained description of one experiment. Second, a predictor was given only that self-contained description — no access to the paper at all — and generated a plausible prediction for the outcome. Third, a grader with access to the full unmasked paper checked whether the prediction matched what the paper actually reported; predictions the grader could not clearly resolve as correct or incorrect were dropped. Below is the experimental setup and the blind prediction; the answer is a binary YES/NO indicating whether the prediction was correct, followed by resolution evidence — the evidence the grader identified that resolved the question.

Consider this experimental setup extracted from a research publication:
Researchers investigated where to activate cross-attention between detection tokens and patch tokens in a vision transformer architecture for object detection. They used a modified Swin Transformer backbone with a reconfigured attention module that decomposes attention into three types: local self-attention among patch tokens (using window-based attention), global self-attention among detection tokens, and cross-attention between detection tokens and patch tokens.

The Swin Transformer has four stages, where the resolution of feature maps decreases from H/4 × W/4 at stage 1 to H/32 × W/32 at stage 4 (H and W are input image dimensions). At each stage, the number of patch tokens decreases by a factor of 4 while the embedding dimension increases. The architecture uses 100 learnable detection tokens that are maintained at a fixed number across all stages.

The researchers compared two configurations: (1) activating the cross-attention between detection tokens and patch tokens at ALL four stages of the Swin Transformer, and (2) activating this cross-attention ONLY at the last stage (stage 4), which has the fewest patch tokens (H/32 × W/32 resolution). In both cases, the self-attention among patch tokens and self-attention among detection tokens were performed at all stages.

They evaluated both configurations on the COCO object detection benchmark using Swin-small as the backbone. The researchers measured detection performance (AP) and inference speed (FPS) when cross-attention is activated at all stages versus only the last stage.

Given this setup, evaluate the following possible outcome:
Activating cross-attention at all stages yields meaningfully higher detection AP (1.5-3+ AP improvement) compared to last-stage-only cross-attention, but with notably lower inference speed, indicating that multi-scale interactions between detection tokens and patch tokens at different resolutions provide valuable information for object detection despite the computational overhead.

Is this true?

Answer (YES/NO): NO